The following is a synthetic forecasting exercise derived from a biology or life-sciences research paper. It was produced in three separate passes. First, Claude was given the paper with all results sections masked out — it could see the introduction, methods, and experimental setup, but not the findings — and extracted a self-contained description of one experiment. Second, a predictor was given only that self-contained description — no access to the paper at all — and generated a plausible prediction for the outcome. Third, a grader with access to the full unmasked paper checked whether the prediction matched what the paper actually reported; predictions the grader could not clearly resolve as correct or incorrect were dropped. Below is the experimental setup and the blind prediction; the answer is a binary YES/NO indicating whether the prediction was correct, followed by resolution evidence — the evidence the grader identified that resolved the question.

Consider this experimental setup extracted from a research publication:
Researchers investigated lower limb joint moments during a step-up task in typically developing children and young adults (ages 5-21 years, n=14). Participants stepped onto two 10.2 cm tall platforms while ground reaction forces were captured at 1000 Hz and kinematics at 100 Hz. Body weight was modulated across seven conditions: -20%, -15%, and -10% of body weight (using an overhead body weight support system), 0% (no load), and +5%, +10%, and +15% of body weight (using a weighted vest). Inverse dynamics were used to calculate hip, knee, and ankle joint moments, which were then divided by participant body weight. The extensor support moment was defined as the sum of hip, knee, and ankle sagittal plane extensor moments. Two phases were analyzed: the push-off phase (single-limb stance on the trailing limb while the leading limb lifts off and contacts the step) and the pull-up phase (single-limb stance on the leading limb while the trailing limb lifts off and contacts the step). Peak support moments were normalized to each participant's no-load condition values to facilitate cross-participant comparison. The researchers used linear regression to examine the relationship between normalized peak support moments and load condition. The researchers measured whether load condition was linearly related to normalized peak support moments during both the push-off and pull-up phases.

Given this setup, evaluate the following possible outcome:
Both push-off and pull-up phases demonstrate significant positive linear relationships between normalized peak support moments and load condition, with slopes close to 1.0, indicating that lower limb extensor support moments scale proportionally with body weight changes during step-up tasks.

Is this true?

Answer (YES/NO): NO